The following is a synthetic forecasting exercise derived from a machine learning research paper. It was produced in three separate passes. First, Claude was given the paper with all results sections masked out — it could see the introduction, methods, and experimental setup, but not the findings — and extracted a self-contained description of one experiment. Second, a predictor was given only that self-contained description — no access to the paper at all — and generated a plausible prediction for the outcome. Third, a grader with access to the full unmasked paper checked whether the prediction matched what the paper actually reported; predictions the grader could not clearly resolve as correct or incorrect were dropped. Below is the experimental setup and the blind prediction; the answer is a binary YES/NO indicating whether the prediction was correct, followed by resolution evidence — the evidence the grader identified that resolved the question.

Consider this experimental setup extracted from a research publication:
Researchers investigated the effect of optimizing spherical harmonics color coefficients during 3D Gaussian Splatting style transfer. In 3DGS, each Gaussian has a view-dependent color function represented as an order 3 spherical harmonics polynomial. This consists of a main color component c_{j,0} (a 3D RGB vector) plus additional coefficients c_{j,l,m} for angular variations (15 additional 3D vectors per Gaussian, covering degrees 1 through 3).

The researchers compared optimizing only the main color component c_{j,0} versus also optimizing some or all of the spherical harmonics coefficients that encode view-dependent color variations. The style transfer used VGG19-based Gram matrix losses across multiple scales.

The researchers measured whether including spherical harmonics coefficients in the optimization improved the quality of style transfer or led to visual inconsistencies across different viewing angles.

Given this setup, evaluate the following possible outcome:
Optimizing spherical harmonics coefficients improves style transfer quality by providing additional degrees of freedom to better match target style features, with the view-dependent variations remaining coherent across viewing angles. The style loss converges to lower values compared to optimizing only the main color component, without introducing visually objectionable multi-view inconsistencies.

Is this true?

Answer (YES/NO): NO